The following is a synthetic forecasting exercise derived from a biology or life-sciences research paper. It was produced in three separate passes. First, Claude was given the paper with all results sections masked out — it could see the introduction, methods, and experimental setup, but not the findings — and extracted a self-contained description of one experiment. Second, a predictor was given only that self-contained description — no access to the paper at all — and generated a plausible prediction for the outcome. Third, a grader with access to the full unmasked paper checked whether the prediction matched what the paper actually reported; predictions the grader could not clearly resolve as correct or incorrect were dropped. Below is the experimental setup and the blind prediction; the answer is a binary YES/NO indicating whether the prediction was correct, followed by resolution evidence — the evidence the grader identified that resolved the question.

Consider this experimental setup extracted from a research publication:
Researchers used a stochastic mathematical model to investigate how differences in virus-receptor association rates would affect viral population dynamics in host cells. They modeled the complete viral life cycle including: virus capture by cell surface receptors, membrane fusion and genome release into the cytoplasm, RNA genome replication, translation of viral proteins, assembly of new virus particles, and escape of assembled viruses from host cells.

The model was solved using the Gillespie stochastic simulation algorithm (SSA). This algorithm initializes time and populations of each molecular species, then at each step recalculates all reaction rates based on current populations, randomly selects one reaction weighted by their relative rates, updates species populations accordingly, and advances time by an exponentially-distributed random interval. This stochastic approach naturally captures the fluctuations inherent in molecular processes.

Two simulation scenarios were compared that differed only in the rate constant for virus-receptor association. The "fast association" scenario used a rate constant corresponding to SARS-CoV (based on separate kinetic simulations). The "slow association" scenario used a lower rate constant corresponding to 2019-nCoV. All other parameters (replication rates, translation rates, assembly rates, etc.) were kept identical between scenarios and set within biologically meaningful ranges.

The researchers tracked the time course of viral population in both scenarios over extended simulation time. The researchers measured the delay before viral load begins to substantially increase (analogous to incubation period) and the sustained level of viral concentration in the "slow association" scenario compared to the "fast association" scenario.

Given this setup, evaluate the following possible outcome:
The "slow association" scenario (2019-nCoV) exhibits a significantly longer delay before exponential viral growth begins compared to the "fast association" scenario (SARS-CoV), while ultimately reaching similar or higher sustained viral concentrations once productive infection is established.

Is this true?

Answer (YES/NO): YES